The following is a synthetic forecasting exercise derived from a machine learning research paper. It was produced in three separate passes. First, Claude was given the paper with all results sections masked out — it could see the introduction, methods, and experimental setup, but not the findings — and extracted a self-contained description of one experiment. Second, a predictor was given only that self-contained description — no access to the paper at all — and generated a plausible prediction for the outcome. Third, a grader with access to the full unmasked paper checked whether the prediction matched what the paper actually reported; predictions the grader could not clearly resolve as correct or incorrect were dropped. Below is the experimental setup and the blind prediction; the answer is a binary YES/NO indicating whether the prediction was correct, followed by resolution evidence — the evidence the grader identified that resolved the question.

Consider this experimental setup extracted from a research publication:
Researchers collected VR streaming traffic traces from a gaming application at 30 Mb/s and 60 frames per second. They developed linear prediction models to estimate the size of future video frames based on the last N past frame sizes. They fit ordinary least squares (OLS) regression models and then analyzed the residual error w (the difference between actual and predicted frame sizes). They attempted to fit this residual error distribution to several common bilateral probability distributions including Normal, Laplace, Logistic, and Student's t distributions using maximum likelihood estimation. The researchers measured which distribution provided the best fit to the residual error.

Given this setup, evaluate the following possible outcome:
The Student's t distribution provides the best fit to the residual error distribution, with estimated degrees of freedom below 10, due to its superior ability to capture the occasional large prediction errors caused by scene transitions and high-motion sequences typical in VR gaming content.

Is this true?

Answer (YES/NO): NO